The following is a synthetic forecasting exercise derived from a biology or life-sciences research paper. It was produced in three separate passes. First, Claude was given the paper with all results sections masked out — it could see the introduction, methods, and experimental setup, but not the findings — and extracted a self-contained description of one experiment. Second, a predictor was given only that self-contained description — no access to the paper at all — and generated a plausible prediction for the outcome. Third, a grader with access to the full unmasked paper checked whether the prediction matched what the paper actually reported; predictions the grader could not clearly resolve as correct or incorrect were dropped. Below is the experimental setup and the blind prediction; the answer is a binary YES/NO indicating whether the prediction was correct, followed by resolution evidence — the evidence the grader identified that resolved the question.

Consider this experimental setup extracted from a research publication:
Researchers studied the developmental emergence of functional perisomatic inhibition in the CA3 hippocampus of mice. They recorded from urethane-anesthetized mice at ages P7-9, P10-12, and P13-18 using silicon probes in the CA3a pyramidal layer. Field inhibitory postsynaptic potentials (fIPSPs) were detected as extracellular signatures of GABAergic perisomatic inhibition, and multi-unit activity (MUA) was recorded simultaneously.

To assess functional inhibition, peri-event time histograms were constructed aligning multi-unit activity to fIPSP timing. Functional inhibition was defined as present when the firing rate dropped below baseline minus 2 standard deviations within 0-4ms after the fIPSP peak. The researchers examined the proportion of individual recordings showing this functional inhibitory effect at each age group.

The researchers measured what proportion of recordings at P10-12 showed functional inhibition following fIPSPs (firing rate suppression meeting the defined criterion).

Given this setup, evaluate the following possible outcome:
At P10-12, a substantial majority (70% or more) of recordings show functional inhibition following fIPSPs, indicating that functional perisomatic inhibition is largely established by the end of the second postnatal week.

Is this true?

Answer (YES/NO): NO